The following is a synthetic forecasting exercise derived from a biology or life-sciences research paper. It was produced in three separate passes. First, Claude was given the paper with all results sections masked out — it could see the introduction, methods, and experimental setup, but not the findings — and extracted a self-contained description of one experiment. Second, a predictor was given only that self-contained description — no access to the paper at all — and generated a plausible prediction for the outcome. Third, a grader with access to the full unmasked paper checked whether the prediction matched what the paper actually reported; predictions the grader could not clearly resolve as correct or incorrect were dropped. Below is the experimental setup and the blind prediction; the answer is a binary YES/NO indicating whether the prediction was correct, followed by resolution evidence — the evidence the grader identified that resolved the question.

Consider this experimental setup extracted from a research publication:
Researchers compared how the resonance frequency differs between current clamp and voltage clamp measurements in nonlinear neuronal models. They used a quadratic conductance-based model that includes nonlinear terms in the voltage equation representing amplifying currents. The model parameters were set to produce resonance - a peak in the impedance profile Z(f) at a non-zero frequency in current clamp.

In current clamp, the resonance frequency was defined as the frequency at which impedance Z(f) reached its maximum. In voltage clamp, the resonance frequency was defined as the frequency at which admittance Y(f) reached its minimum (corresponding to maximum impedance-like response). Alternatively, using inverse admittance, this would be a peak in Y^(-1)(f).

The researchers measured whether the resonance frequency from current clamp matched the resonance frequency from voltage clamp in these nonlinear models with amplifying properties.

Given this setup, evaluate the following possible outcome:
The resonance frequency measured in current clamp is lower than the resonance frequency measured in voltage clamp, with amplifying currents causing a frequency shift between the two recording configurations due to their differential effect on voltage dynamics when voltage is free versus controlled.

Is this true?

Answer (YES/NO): YES